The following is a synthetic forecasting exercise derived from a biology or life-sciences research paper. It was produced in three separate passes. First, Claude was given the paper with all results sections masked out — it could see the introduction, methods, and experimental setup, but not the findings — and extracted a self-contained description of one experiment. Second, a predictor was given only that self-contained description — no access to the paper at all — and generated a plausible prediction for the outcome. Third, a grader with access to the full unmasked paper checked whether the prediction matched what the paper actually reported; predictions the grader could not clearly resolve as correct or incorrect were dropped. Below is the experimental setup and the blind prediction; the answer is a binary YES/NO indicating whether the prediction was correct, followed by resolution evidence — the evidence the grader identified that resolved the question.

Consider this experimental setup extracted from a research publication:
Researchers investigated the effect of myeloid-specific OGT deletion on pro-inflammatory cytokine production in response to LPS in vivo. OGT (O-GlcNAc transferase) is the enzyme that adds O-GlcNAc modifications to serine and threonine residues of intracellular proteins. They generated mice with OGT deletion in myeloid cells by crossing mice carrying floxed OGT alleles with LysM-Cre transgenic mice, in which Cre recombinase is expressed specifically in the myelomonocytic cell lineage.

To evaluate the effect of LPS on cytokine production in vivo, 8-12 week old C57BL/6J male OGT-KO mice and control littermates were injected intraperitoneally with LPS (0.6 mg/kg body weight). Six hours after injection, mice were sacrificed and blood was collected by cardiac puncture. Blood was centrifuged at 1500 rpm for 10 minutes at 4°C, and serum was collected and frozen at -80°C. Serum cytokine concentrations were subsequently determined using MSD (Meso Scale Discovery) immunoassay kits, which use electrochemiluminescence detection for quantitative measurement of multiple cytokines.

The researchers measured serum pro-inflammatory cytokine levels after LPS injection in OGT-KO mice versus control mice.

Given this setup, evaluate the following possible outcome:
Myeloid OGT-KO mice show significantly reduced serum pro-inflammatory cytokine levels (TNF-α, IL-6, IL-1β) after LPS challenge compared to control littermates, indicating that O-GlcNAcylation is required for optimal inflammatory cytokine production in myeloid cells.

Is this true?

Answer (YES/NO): NO